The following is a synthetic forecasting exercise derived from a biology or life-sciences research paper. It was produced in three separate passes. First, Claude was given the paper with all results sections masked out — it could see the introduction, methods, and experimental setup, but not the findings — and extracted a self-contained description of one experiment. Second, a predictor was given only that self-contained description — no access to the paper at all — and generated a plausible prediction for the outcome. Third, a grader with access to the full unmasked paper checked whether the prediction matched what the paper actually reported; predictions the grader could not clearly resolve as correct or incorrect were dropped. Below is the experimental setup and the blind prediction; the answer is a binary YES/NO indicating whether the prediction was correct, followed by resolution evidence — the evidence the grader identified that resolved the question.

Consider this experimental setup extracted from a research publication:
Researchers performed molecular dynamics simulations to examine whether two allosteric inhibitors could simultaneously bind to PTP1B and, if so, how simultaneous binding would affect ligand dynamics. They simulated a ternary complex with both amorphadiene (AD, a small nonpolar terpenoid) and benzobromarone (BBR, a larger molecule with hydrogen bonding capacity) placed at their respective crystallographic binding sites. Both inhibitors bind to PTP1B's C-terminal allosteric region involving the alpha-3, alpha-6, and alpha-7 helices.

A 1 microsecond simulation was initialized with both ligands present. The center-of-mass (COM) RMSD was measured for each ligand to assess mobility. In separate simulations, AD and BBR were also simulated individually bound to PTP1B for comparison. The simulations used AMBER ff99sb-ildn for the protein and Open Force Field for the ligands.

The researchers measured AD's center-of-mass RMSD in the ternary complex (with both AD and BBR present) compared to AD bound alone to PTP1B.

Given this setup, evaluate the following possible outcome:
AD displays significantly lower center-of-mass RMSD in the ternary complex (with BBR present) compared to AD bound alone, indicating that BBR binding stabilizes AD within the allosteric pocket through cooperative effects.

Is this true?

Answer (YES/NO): NO